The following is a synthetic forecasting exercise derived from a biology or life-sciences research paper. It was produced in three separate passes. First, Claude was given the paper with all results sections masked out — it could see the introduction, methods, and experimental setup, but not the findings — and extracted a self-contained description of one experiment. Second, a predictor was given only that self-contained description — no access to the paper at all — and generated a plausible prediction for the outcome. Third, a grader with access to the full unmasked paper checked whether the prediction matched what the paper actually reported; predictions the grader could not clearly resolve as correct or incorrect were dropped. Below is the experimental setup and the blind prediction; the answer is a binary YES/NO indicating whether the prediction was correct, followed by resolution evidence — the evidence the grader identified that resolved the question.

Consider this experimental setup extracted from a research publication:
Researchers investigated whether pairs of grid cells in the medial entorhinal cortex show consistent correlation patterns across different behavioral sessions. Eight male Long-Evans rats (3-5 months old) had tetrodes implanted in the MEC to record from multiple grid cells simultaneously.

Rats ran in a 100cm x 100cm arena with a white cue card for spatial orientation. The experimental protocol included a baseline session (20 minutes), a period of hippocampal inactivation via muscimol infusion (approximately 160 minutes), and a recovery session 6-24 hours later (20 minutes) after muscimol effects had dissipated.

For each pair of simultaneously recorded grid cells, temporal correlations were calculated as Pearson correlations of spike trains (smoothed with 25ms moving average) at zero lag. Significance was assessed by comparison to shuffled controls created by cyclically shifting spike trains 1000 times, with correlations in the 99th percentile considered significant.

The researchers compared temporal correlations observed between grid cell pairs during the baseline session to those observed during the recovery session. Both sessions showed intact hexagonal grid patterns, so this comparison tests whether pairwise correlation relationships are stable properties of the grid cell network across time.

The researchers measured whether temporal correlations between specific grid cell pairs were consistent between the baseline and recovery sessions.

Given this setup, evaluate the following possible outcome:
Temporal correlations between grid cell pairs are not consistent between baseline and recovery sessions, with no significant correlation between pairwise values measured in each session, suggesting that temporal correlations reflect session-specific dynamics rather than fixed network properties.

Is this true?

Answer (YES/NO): NO